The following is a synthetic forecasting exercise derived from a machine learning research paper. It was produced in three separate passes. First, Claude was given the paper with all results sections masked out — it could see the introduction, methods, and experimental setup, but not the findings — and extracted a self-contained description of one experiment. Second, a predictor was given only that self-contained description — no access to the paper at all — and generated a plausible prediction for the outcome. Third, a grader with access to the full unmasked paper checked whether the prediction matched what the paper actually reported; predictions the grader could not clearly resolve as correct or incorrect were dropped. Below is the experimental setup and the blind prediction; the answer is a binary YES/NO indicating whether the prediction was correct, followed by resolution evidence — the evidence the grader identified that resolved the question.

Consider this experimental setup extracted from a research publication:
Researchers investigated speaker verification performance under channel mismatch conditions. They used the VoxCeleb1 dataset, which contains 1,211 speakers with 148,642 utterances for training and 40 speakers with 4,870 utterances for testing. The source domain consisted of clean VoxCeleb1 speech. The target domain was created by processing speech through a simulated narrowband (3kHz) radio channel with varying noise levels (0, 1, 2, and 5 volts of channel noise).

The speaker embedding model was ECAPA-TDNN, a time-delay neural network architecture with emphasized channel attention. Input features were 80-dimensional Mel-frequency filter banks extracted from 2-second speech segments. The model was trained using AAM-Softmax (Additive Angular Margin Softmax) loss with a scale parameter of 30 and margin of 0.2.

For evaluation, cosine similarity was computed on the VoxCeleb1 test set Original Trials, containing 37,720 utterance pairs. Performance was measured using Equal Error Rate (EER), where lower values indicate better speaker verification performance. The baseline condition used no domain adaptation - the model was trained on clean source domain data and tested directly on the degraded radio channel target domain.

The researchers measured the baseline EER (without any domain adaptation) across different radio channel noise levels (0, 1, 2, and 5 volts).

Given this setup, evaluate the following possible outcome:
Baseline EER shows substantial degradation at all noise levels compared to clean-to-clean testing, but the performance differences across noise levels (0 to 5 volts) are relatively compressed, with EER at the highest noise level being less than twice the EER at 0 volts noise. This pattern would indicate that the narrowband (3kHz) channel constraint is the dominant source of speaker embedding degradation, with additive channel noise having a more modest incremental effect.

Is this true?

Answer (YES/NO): NO